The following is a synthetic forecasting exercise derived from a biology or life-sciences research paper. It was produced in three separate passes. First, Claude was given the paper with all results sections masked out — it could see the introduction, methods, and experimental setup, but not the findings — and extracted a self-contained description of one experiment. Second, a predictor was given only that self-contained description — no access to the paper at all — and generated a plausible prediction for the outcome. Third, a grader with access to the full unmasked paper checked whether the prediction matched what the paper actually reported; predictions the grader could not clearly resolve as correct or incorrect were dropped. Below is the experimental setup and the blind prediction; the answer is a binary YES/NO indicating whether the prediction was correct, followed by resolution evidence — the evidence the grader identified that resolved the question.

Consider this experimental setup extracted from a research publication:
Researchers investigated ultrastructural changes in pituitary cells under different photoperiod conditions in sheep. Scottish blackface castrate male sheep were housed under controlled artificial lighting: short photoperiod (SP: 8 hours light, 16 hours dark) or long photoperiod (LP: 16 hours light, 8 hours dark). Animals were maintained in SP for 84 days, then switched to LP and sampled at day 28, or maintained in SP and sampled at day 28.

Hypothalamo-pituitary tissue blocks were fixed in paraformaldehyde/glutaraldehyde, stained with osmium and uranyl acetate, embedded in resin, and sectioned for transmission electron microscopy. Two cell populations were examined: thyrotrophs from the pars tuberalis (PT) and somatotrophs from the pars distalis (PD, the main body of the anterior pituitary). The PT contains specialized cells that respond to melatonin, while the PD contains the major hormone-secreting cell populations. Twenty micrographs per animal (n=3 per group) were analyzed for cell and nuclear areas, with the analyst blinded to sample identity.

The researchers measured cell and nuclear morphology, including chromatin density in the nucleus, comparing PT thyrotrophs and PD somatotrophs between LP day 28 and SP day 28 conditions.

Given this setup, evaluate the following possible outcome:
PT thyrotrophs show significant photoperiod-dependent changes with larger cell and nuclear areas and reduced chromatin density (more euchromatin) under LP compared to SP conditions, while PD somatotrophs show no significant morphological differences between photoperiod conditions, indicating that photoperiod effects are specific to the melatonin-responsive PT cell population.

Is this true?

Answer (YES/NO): YES